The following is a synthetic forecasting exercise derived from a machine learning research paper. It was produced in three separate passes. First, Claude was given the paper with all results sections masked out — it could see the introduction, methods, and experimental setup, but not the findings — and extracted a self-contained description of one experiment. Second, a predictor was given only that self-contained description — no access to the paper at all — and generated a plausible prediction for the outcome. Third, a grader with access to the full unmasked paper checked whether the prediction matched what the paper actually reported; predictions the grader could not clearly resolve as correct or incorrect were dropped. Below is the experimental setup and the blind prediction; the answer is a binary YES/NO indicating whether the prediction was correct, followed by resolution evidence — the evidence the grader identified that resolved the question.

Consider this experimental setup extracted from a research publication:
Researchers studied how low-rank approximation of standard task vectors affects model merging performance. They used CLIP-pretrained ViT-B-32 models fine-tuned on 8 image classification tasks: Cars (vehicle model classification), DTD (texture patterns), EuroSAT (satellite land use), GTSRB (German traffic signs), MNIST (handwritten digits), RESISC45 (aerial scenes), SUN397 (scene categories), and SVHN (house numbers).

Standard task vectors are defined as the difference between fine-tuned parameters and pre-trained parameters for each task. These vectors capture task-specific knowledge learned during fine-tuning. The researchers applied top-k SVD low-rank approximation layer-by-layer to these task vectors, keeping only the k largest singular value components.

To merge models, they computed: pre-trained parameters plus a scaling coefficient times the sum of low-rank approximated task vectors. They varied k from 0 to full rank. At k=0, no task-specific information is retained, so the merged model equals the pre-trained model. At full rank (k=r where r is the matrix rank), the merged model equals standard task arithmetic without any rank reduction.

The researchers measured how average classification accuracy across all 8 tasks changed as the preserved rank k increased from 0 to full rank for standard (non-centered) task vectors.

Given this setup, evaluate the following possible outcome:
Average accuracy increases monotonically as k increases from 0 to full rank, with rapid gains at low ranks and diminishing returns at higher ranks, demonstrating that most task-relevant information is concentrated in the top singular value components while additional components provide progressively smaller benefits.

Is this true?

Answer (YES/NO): NO